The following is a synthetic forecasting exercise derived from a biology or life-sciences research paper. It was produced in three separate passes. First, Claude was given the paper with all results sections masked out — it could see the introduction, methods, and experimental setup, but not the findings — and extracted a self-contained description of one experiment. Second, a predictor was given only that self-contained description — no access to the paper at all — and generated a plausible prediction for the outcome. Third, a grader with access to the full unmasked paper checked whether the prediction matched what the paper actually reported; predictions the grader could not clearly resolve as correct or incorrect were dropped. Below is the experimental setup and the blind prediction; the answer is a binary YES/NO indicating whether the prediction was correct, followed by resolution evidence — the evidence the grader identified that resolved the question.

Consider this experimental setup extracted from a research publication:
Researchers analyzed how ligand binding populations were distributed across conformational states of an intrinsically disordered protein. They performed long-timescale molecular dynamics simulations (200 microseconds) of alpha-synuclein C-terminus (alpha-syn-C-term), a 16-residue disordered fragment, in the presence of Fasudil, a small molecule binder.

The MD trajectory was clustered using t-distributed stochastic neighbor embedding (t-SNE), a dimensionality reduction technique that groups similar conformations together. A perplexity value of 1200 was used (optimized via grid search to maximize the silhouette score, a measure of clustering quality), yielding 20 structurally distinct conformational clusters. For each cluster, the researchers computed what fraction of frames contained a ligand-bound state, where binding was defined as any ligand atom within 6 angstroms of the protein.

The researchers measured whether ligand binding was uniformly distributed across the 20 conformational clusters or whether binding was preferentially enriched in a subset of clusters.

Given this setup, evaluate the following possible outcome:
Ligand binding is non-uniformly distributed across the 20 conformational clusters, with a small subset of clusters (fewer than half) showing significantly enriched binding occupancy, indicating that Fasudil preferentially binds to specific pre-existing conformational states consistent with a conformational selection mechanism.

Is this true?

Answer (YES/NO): NO